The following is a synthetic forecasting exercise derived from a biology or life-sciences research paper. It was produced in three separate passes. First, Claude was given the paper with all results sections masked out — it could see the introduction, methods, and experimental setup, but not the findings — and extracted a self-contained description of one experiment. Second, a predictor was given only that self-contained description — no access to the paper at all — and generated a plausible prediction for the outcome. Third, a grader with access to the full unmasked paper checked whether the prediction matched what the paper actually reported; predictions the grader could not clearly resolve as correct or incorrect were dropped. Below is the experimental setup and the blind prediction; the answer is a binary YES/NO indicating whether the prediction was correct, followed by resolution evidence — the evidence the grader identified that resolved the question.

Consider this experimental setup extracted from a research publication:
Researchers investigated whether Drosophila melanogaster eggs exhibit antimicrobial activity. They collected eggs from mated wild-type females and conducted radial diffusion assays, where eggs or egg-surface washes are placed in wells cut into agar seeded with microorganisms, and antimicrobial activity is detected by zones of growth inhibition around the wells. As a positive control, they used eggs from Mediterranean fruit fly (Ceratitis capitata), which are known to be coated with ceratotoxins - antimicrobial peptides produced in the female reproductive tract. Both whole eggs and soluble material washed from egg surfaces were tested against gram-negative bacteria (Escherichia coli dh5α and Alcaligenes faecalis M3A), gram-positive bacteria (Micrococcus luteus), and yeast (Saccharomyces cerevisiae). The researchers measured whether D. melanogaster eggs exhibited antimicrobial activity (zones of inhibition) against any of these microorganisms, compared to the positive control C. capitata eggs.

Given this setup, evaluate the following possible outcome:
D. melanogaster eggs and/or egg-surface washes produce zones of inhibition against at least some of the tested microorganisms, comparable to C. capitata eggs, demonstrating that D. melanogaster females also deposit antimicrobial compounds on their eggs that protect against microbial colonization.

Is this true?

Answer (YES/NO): NO